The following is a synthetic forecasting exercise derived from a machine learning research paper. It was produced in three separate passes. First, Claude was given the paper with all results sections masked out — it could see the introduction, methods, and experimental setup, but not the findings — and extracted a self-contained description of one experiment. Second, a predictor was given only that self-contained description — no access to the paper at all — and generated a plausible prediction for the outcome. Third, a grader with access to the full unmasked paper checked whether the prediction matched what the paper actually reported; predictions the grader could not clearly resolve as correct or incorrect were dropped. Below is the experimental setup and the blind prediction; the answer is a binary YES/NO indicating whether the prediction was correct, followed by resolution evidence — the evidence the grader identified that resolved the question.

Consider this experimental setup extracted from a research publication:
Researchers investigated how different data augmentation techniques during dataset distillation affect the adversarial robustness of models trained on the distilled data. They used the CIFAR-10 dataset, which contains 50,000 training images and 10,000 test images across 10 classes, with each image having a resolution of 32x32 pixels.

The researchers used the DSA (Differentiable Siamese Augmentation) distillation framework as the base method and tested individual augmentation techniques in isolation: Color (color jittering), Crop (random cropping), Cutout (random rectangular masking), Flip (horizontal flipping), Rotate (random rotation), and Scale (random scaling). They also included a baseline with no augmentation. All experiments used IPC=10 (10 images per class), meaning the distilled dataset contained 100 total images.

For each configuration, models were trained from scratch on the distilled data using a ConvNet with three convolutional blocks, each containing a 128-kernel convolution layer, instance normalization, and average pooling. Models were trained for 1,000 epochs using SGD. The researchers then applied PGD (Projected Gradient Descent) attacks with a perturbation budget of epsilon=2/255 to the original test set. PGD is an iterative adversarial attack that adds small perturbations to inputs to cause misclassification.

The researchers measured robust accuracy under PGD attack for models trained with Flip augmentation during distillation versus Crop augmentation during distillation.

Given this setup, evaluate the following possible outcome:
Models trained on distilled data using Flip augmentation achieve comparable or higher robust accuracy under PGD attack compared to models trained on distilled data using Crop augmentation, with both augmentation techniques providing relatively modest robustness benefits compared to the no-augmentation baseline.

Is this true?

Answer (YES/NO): NO